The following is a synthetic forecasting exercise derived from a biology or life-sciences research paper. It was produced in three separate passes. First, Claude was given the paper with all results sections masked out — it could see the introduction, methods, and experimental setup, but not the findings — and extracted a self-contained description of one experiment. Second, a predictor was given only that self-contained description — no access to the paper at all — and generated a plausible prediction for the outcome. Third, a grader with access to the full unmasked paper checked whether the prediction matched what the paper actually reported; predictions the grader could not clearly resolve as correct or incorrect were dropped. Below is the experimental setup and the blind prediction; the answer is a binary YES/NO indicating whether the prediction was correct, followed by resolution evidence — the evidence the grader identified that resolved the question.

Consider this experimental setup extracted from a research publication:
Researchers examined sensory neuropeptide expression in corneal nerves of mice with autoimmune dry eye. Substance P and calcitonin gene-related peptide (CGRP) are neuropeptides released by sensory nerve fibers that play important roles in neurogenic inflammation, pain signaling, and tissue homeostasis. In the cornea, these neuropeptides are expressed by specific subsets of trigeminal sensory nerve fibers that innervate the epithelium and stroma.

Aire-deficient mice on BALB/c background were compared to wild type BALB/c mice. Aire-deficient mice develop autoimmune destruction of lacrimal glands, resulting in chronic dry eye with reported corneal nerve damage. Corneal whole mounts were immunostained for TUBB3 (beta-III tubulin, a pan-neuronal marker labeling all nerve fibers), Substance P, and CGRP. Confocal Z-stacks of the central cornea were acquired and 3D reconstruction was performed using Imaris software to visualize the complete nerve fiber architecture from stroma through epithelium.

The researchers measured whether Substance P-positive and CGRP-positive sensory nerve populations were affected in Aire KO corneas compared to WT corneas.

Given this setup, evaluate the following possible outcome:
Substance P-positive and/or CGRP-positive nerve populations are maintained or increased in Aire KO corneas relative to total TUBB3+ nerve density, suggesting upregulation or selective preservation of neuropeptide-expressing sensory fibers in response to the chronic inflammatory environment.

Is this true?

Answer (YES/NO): NO